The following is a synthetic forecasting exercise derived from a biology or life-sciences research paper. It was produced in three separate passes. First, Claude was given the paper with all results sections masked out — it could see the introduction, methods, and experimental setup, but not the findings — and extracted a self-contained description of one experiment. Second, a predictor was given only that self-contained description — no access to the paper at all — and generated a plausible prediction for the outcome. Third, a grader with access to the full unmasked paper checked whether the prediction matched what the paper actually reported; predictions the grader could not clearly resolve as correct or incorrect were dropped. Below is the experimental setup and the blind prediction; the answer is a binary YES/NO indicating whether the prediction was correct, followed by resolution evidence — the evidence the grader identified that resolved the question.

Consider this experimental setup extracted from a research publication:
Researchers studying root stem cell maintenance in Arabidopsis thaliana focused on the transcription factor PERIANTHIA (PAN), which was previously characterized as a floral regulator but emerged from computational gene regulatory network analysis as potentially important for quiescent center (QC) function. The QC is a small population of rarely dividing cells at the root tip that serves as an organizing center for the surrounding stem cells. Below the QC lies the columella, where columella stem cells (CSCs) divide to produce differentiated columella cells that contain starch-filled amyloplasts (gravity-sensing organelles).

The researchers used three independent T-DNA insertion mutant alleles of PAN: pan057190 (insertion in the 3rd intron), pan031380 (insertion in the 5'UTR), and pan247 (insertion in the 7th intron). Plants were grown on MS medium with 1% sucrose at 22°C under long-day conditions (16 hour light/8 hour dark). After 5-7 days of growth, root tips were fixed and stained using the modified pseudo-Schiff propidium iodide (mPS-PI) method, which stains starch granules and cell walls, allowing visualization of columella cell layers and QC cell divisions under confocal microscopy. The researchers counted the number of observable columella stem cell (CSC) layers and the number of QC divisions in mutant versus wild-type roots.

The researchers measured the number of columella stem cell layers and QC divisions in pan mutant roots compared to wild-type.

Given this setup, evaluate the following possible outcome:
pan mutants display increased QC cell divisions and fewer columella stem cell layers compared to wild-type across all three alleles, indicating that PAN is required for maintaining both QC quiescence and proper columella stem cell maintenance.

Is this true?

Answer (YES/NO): NO